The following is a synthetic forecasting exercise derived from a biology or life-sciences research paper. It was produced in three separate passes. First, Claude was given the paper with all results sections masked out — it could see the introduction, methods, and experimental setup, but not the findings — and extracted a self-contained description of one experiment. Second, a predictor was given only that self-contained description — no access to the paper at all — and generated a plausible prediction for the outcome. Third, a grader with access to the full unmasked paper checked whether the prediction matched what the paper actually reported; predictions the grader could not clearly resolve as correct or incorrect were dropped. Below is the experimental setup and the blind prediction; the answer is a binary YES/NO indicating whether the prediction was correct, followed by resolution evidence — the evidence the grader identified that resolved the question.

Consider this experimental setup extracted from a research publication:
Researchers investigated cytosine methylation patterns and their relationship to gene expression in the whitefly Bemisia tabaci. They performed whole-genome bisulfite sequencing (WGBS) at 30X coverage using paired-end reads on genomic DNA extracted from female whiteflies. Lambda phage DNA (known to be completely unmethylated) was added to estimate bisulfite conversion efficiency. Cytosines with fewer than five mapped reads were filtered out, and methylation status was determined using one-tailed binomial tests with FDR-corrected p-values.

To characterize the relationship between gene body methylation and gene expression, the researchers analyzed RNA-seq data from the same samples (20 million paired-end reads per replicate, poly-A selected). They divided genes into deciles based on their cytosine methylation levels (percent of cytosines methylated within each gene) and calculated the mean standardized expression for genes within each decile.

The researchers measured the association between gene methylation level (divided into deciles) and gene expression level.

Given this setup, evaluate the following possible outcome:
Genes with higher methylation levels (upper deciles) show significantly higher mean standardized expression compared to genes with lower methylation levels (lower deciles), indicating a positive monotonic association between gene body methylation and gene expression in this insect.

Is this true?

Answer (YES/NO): YES